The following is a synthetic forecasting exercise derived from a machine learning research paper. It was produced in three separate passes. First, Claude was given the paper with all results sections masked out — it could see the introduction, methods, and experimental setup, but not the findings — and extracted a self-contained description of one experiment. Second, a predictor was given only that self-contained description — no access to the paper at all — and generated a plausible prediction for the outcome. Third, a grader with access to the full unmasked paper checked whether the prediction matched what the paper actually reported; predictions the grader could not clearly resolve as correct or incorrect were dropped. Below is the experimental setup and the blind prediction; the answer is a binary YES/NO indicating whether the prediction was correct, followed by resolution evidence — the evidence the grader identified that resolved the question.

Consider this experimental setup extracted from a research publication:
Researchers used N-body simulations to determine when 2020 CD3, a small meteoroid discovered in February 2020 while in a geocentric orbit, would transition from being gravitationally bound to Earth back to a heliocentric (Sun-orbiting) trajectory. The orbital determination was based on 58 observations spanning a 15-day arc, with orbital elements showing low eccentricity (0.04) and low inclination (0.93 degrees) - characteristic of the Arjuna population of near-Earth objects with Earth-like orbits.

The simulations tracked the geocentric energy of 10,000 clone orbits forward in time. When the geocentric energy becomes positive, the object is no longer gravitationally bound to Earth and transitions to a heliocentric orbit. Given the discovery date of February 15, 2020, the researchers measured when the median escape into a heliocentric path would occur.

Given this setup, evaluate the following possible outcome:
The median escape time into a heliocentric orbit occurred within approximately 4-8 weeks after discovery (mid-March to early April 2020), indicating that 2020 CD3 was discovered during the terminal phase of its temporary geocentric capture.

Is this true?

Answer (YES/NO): NO